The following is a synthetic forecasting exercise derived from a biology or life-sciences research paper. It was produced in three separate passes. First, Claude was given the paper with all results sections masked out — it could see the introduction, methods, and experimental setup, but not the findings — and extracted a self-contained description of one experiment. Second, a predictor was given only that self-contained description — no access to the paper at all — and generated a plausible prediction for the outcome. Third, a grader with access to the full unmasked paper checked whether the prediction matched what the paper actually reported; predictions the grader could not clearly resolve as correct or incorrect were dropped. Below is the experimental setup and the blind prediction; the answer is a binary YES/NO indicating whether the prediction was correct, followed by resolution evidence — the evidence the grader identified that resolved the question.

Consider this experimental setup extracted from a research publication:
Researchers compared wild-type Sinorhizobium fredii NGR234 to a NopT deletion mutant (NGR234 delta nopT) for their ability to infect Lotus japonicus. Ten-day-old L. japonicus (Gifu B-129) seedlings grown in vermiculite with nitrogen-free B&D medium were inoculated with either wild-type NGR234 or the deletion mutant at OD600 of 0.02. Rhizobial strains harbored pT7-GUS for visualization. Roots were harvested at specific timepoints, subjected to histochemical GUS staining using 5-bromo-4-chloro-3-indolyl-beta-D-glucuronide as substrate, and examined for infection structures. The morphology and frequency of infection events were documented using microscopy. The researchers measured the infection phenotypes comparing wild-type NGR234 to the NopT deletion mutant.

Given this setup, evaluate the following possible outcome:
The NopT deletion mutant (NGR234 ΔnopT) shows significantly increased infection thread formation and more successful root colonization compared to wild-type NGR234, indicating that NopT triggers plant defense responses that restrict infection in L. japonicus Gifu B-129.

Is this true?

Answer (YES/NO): NO